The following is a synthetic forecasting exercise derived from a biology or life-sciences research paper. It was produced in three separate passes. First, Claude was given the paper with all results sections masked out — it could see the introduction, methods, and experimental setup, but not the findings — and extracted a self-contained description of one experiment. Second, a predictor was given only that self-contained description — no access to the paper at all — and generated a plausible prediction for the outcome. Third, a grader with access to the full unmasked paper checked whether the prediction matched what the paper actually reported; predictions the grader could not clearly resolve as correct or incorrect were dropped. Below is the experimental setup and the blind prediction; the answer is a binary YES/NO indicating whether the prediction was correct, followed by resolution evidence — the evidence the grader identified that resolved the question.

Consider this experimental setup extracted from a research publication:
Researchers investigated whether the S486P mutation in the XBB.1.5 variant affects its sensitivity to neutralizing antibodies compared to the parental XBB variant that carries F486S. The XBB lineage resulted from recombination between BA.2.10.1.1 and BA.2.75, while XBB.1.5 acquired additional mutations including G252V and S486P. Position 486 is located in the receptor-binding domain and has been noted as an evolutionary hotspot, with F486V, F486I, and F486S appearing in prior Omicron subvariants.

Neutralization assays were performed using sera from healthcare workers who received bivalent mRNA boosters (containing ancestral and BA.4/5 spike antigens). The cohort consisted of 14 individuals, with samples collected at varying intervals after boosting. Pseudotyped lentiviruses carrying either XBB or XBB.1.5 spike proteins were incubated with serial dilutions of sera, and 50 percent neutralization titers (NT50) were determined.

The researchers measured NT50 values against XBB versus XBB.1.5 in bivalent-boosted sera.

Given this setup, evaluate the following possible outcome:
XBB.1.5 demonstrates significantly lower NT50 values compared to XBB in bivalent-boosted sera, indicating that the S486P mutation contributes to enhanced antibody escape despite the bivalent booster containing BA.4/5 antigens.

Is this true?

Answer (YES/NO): NO